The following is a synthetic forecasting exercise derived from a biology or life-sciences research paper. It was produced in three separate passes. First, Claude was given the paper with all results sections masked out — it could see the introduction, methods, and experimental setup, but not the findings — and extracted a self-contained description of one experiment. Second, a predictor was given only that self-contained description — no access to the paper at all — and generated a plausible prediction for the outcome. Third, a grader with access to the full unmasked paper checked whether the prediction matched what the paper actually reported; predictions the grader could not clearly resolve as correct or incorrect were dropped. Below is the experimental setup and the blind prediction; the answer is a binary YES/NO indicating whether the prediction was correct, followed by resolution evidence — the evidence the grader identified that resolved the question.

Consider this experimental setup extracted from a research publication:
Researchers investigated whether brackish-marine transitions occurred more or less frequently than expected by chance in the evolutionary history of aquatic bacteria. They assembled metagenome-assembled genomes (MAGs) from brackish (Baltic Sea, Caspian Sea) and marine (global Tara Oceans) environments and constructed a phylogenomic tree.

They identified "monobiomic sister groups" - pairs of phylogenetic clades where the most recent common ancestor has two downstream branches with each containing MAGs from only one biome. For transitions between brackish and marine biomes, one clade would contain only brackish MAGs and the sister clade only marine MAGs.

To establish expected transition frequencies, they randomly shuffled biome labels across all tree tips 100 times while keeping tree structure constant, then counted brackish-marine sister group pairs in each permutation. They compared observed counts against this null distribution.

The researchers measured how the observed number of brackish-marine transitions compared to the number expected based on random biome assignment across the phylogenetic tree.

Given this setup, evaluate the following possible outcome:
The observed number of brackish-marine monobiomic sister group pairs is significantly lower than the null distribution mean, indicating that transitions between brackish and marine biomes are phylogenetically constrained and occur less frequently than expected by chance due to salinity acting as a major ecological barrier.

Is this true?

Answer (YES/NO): NO